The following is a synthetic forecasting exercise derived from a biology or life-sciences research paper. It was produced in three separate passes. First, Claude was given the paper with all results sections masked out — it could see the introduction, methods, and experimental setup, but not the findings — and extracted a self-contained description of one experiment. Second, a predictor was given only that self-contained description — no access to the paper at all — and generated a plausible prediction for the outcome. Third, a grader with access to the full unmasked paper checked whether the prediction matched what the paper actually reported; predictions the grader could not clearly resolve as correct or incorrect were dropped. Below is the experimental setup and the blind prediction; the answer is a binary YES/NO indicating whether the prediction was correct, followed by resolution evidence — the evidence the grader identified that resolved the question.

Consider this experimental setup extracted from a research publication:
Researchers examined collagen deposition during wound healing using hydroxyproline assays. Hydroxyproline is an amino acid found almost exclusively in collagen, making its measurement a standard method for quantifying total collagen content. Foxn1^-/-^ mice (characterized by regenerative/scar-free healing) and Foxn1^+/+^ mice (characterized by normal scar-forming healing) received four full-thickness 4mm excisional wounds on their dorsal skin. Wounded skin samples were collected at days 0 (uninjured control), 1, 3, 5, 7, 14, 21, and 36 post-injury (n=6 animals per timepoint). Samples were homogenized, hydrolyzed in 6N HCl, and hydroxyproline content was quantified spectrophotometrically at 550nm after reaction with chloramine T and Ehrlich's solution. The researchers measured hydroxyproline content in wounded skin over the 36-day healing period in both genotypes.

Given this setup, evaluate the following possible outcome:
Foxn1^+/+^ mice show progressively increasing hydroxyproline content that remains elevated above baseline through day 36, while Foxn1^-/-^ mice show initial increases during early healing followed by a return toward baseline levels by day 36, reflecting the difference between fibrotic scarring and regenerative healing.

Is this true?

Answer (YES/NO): NO